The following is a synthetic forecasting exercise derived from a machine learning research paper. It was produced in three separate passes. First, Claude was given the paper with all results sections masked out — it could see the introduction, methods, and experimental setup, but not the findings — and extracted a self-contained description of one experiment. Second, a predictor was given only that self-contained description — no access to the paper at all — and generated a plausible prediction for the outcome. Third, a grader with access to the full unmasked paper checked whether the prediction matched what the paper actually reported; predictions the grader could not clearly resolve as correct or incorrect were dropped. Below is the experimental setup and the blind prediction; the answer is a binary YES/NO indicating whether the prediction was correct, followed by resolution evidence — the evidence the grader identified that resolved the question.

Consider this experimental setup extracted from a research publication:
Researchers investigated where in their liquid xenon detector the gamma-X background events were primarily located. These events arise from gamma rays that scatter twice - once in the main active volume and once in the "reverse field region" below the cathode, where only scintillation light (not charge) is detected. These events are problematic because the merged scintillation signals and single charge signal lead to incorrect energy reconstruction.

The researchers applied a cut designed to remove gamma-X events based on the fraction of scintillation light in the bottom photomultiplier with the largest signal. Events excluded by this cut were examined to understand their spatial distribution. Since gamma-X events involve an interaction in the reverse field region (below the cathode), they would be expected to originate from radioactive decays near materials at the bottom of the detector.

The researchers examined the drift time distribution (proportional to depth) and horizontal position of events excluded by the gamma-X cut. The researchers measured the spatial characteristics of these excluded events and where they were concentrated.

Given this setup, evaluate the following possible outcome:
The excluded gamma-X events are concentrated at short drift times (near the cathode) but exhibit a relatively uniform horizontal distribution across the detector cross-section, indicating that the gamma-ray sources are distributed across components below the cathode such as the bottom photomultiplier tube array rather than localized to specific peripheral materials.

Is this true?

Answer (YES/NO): NO